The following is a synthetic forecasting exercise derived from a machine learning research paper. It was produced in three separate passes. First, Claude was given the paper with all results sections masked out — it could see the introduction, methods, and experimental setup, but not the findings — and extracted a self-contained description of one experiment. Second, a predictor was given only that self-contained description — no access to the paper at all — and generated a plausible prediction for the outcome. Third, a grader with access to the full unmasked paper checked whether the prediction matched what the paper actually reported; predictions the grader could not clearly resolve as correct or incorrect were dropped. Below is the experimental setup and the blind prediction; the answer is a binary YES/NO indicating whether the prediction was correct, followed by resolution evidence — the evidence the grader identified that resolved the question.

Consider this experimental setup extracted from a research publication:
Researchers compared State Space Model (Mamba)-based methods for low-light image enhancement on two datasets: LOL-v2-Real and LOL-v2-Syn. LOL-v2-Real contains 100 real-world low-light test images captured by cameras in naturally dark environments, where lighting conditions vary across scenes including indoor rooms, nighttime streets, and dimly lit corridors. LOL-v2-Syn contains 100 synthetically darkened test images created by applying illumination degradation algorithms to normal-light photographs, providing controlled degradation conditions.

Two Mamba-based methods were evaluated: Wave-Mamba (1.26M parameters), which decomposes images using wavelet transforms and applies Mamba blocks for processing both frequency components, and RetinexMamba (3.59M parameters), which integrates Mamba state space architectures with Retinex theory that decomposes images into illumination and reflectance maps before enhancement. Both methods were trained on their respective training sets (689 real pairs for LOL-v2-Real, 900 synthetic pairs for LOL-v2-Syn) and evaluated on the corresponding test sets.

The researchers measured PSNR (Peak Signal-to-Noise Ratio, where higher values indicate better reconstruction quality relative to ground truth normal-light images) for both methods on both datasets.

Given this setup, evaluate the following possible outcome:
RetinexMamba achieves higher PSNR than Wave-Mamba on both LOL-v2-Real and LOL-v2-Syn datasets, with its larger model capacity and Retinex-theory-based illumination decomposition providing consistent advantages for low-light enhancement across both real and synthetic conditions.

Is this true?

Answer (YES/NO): NO